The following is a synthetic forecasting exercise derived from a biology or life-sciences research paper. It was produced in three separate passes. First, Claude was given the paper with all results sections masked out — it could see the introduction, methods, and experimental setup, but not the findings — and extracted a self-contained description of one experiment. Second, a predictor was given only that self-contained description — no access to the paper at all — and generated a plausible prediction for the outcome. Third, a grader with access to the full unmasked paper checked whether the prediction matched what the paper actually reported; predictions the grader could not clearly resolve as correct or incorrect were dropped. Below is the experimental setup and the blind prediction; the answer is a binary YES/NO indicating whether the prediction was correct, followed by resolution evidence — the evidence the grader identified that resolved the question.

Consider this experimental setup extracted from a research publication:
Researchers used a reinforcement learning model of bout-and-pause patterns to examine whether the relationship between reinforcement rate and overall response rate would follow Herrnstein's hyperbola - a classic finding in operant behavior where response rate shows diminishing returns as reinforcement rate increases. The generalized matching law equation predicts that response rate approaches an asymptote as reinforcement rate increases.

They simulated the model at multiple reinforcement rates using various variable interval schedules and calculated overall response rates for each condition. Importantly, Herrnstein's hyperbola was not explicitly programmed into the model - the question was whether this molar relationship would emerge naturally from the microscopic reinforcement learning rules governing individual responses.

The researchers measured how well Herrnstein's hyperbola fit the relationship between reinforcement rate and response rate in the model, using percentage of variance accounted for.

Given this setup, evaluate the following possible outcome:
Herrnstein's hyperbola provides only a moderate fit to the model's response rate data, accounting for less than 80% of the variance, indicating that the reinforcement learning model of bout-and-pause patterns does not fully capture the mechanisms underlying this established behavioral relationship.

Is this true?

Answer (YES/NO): NO